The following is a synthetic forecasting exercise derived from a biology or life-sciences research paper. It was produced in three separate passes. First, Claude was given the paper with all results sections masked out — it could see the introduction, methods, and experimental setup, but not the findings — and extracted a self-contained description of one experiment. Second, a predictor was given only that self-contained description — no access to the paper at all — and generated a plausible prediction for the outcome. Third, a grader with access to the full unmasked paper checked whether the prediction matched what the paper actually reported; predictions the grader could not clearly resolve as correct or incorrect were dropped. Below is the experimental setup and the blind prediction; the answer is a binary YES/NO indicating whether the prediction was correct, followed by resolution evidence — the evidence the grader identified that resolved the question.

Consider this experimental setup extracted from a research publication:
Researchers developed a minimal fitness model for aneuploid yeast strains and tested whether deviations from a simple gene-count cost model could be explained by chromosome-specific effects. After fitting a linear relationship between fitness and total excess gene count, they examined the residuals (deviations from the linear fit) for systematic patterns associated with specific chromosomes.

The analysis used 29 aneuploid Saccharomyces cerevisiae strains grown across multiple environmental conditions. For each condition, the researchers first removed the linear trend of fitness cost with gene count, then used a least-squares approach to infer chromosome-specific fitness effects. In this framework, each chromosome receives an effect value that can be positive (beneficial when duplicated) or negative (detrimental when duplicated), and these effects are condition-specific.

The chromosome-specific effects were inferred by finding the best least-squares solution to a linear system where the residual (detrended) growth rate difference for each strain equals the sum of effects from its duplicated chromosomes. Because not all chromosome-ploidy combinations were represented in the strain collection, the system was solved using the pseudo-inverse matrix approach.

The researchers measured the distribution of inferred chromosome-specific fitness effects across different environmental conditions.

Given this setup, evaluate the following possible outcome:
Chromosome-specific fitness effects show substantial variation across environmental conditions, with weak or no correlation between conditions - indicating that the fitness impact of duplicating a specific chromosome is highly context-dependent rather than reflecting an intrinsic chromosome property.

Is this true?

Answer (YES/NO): YES